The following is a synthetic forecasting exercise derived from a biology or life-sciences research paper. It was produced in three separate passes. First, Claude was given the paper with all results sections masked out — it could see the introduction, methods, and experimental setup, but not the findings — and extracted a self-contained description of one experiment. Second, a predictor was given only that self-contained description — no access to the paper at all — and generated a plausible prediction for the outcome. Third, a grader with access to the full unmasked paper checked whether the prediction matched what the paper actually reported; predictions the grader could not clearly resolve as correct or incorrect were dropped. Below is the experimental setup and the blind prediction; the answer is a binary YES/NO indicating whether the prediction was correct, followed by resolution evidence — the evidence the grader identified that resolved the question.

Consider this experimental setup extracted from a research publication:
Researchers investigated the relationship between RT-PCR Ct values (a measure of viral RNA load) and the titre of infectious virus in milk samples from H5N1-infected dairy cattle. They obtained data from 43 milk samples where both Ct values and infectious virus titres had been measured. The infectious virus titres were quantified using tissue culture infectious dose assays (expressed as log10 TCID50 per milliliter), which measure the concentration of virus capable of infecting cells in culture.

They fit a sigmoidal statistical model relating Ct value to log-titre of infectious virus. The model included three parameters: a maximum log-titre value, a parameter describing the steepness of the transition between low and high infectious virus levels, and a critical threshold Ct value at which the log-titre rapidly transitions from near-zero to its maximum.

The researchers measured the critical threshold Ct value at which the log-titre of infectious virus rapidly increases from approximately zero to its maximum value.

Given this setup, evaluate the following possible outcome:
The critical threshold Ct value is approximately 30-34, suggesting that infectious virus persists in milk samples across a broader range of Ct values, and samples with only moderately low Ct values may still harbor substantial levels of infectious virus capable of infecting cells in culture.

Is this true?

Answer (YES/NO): NO